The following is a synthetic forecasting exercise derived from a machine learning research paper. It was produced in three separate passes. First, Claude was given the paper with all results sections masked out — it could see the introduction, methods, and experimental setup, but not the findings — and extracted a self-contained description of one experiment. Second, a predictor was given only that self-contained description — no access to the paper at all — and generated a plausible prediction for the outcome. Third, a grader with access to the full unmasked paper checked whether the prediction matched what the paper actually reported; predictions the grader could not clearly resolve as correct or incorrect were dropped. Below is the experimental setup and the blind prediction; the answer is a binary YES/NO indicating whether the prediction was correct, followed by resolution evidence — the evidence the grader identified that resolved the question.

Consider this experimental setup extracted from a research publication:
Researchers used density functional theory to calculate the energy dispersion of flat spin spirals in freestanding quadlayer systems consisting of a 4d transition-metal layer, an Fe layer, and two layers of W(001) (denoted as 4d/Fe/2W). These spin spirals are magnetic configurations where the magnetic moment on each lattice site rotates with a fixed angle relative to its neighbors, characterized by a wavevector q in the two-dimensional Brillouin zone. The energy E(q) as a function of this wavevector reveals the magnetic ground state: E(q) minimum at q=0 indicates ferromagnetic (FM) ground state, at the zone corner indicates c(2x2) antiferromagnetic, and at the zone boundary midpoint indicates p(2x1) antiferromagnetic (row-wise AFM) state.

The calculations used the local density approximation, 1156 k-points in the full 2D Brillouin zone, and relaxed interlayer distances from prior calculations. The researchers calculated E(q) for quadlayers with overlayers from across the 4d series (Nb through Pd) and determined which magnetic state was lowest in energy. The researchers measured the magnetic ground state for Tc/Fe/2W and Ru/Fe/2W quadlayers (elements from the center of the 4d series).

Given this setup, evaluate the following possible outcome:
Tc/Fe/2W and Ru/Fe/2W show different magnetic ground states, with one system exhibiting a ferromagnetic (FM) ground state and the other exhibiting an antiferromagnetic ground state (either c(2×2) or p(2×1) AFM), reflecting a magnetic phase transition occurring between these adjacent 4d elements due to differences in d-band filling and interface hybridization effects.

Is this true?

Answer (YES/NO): NO